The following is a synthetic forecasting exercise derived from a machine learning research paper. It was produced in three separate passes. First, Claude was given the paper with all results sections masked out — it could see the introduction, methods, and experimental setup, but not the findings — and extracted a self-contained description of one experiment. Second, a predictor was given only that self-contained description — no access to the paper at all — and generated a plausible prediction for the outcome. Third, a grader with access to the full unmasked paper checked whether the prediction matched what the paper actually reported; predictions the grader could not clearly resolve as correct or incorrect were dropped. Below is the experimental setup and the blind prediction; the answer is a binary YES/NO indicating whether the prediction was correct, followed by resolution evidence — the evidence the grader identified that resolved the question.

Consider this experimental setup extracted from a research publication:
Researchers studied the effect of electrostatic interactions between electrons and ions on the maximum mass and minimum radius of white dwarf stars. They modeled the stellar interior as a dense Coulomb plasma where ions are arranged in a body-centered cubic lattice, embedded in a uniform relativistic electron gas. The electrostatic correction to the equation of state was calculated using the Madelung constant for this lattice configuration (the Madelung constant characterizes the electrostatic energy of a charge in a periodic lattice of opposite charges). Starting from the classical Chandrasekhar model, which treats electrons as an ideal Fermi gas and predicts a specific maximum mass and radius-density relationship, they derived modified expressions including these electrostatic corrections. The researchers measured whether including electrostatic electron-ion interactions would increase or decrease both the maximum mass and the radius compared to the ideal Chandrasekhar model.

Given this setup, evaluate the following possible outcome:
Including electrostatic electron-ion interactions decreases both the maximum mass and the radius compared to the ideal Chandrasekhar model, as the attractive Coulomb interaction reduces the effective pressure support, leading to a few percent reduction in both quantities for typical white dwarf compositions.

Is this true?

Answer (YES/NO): YES